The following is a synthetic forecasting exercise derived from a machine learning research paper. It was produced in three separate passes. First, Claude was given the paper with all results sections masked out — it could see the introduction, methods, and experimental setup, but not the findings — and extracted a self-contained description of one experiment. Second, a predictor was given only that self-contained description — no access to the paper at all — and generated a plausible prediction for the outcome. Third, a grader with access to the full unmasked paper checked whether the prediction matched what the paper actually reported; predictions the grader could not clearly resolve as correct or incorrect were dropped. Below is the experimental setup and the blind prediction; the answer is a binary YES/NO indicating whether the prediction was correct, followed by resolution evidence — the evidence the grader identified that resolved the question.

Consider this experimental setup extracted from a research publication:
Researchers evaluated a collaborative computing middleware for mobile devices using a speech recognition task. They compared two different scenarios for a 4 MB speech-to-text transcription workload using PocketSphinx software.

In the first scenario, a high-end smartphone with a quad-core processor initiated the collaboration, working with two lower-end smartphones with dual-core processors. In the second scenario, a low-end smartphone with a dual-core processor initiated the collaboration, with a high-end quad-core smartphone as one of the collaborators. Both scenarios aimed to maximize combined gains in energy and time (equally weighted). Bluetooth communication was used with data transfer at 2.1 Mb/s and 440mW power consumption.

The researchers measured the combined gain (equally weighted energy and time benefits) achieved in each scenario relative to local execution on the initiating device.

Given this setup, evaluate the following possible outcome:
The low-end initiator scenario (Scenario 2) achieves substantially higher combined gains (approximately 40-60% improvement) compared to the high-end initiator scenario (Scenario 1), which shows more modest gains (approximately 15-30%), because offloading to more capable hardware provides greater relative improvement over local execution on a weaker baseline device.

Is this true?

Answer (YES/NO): YES